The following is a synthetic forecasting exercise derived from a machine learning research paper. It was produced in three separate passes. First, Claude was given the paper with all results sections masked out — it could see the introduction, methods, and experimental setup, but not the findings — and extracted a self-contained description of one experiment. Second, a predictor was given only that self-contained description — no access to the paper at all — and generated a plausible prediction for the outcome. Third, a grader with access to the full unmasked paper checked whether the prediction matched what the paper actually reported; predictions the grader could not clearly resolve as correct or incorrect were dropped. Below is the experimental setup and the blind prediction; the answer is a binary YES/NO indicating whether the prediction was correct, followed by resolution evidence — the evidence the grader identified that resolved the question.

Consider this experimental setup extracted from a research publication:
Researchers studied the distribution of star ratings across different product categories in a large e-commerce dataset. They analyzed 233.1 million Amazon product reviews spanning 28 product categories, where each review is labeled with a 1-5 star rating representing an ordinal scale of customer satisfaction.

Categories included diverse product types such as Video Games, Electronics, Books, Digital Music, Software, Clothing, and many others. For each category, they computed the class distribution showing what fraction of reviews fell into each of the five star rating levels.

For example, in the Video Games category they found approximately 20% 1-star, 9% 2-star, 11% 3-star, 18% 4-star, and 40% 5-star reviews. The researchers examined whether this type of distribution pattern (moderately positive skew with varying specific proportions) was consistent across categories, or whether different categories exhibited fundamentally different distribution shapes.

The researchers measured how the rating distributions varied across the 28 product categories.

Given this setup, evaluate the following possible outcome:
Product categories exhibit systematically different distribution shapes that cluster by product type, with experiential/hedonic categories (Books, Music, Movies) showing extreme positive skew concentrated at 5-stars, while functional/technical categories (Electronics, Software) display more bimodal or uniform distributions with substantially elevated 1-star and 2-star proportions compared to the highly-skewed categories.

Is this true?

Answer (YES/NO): NO